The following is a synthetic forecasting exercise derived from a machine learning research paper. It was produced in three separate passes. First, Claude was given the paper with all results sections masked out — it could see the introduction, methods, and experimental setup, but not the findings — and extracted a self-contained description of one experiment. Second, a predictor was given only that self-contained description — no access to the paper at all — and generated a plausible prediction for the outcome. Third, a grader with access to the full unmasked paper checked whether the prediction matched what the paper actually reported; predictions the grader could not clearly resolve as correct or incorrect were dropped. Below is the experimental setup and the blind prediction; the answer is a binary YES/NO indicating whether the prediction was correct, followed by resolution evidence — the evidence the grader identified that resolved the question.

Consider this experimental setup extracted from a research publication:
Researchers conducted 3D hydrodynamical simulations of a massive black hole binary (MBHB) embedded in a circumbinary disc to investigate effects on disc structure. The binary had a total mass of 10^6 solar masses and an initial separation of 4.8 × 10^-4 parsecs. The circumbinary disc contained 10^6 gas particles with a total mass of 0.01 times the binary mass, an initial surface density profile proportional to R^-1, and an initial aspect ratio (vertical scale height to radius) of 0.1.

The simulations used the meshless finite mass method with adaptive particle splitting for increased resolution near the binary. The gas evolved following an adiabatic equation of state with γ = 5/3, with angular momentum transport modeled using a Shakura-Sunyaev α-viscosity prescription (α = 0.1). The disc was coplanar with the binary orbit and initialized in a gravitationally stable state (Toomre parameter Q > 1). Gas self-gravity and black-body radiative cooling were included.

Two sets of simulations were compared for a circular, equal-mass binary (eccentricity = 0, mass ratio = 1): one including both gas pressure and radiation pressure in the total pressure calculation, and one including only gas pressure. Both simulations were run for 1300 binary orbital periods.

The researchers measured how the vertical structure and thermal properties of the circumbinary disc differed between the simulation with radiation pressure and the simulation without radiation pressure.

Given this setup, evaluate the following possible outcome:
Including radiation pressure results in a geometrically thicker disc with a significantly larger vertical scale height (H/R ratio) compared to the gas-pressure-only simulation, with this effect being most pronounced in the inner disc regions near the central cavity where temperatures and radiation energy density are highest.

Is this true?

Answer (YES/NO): NO